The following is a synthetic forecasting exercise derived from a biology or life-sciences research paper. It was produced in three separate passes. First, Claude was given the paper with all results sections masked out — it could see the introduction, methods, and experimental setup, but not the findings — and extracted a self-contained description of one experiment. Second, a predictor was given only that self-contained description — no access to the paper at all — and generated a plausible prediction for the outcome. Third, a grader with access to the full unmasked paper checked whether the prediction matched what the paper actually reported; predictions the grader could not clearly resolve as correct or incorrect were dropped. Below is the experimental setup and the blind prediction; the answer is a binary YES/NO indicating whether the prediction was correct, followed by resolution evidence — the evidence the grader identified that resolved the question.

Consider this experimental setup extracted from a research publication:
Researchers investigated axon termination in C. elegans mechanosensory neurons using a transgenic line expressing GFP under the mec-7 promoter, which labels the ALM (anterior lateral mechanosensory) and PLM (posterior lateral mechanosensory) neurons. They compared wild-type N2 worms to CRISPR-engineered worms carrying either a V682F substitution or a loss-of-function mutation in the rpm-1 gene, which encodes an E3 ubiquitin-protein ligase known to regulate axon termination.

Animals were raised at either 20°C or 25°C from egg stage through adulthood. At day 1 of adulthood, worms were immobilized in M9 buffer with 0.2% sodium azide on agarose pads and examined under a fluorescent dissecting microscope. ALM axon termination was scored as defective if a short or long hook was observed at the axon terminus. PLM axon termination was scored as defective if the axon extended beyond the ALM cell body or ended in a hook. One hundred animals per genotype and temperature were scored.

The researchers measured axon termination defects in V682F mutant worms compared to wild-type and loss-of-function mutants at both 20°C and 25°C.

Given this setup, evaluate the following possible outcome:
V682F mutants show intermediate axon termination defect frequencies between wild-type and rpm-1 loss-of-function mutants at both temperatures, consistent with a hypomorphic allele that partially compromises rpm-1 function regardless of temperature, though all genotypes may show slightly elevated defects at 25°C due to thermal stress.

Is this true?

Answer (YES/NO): NO